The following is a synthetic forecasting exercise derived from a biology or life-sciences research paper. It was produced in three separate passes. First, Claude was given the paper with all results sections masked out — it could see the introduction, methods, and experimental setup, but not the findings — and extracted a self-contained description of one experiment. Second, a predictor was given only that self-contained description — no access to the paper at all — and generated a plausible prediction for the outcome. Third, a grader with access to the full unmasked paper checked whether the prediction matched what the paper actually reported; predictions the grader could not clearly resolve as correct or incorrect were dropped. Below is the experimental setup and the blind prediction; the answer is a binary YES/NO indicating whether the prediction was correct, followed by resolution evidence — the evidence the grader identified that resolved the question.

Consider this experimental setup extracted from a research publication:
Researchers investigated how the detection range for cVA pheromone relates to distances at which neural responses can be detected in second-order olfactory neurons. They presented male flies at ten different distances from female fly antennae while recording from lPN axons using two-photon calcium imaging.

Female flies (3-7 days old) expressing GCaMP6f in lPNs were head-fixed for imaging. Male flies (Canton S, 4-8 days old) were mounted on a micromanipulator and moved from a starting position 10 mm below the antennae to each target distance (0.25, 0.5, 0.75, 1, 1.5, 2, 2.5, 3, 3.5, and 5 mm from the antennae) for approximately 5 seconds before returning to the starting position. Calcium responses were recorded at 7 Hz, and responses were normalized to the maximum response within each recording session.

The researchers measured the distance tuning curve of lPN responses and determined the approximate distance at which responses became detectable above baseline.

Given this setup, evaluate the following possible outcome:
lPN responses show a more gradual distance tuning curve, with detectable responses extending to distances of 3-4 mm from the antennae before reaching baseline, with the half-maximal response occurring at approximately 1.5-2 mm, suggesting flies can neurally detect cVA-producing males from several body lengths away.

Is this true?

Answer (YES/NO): NO